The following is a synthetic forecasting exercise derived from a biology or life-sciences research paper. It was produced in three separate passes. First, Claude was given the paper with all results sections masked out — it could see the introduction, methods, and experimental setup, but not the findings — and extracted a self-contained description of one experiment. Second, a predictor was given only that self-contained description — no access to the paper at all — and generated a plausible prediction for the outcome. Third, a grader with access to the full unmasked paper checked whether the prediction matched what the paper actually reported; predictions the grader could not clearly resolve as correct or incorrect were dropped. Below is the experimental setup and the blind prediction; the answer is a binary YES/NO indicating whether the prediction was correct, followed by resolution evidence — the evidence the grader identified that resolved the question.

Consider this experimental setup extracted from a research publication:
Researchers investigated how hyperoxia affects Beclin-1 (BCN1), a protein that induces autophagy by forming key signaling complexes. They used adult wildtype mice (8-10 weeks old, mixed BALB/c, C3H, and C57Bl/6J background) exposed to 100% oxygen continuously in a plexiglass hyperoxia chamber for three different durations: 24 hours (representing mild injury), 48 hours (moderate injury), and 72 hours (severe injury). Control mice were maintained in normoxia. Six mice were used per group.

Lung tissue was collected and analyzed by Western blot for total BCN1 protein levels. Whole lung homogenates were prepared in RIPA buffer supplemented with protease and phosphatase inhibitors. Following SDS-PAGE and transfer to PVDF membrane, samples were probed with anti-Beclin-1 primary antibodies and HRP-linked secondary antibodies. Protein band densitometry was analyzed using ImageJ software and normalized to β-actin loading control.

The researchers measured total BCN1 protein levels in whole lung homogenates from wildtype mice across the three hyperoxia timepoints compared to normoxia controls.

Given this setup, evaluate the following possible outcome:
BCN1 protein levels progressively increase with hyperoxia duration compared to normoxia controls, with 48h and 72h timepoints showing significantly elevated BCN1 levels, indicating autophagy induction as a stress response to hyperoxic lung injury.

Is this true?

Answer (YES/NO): NO